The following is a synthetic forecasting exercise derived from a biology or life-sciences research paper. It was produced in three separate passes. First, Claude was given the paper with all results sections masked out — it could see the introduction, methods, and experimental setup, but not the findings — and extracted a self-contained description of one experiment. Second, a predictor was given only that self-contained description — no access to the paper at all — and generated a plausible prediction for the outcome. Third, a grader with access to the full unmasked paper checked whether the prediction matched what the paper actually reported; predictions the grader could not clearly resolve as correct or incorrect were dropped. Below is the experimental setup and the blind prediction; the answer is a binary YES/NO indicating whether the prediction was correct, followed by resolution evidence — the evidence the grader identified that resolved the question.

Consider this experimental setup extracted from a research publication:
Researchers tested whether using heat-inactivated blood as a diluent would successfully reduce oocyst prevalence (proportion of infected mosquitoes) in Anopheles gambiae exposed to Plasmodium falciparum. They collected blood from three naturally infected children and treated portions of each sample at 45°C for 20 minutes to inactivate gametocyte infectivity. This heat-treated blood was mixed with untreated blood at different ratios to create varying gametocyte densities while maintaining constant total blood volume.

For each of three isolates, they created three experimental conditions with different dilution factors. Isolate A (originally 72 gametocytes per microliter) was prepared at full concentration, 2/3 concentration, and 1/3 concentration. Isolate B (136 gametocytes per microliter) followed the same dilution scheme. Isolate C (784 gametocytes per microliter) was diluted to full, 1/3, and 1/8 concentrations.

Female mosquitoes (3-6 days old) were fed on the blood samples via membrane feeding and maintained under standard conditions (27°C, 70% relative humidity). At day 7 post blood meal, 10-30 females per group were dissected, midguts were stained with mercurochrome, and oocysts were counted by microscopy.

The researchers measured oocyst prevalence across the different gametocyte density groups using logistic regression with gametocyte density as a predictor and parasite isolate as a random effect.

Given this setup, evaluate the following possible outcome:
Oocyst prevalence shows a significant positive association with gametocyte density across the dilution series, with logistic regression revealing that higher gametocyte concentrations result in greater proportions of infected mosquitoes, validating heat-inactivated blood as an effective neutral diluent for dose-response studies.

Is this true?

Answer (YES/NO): NO